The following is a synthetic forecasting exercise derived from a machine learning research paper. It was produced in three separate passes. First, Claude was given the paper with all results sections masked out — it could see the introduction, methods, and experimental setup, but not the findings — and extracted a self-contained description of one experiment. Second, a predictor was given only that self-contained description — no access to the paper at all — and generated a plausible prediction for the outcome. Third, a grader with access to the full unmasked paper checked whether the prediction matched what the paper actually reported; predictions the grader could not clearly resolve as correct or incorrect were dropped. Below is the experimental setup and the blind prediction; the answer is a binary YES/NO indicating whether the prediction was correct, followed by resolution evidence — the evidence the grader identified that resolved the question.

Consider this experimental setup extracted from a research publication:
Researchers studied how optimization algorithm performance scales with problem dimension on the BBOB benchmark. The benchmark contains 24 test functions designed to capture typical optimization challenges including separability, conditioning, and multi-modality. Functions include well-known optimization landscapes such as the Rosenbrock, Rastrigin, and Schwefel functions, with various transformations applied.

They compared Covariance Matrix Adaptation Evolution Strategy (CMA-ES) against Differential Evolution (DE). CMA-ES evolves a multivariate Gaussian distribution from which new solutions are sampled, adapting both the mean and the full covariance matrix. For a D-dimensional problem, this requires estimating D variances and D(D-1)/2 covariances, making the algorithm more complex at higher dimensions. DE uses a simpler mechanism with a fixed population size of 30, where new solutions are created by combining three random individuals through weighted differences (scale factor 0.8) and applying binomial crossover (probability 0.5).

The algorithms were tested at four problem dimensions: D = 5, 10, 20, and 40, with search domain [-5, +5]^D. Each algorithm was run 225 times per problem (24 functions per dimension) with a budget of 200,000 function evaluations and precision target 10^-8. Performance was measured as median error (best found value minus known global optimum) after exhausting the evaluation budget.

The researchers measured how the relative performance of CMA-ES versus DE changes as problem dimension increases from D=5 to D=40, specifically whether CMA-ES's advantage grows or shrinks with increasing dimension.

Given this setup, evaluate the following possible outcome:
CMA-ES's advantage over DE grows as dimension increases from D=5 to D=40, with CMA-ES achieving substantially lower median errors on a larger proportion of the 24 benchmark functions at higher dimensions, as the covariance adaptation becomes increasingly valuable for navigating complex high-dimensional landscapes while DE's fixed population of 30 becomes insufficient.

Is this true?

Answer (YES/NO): YES